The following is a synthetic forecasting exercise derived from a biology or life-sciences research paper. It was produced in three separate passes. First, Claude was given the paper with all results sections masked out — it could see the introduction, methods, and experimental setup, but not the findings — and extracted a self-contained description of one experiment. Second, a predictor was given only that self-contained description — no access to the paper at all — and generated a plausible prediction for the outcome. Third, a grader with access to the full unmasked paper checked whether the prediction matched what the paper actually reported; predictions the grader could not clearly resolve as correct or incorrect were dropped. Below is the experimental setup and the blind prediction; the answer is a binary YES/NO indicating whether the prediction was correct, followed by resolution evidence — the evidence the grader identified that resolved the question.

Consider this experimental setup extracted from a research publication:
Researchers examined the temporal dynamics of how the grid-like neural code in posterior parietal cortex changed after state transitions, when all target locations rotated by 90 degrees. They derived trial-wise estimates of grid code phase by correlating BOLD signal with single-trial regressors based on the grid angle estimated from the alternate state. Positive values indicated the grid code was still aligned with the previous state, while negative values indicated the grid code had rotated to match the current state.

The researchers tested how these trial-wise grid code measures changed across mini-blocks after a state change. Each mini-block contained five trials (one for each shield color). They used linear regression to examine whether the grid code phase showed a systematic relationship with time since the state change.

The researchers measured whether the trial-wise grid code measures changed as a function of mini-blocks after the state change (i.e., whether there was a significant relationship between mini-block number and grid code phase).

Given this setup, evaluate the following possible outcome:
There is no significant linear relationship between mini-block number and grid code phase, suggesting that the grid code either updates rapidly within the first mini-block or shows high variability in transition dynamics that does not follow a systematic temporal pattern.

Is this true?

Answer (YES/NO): NO